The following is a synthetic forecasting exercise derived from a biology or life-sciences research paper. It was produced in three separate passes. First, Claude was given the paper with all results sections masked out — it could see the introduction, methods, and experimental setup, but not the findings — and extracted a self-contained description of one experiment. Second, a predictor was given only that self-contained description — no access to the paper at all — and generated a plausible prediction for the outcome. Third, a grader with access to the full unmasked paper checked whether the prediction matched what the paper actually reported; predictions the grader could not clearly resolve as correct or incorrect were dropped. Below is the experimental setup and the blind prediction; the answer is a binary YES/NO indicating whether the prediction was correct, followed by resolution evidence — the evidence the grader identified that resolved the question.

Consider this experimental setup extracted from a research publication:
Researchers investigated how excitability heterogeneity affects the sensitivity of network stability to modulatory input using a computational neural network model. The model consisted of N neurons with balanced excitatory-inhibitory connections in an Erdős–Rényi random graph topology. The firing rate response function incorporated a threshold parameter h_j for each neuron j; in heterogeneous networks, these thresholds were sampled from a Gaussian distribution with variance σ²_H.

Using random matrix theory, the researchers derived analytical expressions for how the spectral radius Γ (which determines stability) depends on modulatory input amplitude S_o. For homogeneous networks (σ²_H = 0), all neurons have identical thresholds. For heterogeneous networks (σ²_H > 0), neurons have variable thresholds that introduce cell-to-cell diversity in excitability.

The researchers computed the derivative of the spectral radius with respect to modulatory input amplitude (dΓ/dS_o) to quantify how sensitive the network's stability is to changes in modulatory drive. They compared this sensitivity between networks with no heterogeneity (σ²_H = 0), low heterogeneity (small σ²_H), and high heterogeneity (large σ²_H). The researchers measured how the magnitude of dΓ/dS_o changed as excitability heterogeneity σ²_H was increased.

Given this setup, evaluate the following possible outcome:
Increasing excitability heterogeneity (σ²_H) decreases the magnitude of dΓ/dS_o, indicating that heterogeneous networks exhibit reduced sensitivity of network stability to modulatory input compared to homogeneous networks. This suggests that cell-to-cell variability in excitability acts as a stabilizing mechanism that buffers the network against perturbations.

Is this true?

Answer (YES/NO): YES